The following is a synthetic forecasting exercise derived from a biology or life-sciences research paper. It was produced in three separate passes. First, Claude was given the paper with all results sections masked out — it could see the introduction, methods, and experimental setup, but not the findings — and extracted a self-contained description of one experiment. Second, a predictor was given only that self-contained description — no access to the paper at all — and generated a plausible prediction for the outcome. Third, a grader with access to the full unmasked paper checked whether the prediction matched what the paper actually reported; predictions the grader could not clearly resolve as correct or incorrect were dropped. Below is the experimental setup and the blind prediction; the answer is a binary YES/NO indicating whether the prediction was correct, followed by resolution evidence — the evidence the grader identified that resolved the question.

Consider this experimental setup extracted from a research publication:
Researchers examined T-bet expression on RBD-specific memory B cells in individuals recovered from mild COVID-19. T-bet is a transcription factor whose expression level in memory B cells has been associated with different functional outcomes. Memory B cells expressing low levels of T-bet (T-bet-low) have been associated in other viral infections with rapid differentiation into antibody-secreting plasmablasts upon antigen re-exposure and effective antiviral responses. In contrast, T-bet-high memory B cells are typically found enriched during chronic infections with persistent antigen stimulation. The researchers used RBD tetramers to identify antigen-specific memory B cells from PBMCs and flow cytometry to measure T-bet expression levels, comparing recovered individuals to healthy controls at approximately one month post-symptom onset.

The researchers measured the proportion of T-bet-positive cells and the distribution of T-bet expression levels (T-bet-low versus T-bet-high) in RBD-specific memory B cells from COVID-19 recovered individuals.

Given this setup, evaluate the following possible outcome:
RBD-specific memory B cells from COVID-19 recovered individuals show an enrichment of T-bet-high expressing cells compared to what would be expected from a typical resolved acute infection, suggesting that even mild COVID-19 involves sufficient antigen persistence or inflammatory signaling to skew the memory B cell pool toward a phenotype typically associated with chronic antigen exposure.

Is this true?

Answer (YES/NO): NO